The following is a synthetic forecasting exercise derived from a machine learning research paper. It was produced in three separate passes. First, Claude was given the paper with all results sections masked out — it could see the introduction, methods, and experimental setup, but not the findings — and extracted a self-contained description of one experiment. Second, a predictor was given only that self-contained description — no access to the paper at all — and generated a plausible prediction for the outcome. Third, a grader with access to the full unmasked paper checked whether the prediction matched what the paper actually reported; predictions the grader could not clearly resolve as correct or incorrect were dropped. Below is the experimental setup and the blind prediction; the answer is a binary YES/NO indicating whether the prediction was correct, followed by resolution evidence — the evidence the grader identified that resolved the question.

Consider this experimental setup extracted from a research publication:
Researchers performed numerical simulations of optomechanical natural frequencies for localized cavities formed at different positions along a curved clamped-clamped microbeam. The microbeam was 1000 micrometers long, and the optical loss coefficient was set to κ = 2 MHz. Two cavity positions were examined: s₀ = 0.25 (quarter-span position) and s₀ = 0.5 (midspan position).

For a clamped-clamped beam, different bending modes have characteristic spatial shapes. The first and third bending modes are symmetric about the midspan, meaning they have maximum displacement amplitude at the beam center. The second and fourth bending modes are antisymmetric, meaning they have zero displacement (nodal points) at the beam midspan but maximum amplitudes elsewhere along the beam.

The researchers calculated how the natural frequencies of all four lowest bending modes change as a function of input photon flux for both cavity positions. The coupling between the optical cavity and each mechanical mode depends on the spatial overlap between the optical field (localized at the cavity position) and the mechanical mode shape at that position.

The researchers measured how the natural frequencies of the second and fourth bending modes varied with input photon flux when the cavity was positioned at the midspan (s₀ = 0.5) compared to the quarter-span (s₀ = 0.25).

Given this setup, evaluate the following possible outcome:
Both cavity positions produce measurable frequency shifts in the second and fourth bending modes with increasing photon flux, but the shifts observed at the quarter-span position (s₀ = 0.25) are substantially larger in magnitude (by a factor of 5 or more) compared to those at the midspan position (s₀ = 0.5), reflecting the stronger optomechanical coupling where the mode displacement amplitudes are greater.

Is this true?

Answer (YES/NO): NO